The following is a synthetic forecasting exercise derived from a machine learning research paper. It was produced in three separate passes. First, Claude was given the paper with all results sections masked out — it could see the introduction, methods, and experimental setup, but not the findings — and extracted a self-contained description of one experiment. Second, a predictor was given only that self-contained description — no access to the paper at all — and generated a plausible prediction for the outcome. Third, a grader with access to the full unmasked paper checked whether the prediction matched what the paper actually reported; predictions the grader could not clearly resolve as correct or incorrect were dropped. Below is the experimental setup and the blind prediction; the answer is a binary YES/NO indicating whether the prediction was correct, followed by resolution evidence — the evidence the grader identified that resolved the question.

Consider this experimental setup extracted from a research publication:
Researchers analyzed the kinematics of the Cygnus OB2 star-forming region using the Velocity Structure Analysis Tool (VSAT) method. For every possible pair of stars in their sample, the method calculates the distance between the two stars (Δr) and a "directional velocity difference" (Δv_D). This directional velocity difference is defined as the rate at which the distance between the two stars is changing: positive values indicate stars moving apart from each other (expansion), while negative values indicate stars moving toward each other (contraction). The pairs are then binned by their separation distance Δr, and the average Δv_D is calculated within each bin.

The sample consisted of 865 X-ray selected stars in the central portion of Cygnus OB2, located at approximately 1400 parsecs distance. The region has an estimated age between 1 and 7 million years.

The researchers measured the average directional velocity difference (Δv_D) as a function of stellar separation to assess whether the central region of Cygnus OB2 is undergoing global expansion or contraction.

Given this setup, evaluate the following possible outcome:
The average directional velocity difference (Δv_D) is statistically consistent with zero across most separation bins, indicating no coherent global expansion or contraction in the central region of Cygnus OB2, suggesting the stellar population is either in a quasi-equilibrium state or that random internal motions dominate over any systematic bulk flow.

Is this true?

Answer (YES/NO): YES